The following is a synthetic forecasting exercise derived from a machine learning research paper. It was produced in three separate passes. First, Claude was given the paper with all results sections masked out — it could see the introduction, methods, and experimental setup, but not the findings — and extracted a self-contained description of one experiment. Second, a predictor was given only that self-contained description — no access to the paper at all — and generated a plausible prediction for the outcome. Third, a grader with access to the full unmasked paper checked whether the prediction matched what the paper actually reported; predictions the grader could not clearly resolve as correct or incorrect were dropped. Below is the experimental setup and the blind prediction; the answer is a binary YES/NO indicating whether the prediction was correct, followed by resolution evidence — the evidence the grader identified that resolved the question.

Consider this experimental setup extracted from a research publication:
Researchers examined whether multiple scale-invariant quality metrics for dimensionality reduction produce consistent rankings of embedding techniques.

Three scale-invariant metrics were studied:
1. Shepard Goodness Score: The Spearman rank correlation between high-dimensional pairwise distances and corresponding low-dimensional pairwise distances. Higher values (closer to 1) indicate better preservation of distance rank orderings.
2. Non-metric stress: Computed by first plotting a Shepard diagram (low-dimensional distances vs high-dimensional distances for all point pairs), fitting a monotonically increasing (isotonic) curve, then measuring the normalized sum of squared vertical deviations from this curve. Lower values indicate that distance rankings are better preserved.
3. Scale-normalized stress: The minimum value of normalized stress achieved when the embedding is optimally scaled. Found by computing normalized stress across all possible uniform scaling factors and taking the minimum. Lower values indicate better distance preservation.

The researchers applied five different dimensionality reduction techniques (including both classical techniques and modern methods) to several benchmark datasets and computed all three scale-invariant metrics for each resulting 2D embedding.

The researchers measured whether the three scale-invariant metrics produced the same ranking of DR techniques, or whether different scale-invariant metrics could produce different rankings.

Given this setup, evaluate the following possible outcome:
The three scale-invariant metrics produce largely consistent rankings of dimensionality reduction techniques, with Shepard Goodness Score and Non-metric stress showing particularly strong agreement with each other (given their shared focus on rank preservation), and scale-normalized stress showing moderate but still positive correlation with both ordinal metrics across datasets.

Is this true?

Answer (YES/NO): NO